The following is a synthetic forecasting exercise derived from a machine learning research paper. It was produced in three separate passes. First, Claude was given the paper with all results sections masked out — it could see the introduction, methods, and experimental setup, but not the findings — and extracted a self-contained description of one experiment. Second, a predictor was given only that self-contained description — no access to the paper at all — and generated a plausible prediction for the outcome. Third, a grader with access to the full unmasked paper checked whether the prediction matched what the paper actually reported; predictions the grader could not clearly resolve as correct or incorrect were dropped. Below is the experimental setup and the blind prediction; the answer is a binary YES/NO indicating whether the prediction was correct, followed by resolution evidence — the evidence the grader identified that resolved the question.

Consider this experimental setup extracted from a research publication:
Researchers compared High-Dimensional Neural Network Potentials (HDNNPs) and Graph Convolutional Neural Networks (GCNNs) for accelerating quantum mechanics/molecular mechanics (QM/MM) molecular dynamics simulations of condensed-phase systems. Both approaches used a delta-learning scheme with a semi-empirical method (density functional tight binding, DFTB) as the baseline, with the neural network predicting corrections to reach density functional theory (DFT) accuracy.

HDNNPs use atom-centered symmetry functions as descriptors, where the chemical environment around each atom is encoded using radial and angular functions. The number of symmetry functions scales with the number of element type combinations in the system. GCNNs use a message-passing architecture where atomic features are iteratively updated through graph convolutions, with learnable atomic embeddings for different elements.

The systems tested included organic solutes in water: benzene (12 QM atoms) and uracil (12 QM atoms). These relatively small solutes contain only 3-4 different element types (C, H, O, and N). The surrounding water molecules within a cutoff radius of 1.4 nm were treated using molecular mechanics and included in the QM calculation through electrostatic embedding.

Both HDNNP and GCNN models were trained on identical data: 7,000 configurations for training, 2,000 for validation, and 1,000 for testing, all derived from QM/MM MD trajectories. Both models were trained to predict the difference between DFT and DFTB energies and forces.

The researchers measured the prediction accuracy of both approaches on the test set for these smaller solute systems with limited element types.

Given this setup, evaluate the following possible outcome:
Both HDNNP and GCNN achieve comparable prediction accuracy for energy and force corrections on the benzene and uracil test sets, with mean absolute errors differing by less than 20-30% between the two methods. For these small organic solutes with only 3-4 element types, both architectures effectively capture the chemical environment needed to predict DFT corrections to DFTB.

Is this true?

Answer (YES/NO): NO